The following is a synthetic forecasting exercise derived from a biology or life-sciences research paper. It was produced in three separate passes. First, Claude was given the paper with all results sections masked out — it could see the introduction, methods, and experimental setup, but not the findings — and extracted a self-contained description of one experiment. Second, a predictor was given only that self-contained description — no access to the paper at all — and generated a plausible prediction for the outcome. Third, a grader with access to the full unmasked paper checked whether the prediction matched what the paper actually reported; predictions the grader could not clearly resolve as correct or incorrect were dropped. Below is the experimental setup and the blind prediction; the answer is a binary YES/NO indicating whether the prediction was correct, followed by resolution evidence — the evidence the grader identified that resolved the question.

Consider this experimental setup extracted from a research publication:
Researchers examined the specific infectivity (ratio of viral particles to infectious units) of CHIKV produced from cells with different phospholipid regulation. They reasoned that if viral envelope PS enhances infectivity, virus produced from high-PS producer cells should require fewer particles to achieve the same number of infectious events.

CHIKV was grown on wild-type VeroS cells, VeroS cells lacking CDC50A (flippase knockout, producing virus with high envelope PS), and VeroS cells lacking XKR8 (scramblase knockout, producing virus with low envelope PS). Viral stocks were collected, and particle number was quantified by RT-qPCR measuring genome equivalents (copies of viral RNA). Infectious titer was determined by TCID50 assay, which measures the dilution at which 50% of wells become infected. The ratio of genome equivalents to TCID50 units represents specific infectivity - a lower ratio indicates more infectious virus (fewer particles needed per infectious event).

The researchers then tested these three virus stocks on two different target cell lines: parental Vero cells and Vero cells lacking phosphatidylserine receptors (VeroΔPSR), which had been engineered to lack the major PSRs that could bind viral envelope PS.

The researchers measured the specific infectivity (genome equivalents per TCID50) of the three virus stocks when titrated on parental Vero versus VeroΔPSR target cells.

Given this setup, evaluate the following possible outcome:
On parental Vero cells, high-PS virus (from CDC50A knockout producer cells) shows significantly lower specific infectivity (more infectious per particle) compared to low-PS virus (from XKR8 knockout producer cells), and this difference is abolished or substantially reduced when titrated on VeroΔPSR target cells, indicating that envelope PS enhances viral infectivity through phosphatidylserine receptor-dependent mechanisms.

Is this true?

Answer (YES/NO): YES